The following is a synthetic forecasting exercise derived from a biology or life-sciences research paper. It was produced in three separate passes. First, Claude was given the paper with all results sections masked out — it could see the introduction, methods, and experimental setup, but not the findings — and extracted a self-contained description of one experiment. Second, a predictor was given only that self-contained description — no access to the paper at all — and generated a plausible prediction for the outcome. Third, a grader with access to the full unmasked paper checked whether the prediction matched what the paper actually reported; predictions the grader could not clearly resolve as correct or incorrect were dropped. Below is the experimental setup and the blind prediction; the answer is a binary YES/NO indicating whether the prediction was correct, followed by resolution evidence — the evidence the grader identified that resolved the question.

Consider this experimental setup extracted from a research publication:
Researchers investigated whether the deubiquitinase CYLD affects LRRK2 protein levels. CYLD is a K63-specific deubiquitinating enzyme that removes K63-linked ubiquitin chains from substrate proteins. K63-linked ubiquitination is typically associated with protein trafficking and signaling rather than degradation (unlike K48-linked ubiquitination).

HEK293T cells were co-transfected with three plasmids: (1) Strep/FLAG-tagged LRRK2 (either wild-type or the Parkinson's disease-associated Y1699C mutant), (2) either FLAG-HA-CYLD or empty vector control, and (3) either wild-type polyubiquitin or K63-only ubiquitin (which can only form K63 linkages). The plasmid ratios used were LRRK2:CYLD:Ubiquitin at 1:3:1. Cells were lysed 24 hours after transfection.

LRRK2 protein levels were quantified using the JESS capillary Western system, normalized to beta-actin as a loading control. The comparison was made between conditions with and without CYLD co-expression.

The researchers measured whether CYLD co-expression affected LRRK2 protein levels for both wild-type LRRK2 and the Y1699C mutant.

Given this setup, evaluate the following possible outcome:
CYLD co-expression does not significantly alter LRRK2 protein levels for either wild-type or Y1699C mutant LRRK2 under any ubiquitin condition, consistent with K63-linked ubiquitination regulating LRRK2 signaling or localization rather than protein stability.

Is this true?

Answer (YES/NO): NO